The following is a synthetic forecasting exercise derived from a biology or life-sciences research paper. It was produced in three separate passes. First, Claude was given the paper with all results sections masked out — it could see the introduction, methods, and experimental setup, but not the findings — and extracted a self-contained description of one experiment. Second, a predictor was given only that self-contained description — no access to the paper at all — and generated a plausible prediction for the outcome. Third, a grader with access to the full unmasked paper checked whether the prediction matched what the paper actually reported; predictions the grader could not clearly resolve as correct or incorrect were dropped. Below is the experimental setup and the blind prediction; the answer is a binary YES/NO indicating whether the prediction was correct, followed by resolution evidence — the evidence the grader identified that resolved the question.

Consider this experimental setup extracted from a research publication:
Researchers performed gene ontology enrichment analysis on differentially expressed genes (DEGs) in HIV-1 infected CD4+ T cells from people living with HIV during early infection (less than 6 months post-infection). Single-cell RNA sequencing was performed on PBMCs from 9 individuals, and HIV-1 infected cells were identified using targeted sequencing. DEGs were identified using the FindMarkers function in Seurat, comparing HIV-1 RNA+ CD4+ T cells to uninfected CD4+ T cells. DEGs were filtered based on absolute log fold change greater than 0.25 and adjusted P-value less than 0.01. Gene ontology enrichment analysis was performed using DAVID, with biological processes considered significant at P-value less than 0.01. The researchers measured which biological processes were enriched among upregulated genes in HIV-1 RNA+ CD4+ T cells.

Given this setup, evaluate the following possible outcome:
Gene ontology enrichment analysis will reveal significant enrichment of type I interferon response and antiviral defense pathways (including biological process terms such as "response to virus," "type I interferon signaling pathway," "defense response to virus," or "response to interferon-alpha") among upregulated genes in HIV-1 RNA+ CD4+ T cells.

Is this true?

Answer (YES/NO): YES